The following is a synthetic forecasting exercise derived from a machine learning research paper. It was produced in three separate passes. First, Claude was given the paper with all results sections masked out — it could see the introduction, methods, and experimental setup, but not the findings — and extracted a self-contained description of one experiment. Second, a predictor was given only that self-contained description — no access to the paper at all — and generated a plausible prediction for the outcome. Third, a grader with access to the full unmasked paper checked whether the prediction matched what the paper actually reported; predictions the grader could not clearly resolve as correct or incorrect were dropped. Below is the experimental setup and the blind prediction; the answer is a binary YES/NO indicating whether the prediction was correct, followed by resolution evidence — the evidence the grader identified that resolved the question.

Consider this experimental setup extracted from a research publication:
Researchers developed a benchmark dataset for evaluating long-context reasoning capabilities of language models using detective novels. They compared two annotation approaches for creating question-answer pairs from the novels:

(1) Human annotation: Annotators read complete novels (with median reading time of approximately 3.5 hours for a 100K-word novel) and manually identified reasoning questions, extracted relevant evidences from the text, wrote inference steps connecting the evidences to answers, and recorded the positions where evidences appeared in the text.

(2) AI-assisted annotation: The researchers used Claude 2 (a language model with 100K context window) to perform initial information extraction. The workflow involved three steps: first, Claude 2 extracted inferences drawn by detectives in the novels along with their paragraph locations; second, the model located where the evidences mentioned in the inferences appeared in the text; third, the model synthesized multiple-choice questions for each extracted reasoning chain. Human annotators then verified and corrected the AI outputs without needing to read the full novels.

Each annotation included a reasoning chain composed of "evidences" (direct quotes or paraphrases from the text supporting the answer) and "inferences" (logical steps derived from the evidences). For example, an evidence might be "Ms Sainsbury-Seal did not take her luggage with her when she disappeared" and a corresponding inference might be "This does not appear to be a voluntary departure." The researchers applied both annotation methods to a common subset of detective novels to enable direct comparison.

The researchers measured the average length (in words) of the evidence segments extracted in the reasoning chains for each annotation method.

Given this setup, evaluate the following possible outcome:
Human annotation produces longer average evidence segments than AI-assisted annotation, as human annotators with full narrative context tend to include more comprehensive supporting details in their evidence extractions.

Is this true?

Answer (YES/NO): YES